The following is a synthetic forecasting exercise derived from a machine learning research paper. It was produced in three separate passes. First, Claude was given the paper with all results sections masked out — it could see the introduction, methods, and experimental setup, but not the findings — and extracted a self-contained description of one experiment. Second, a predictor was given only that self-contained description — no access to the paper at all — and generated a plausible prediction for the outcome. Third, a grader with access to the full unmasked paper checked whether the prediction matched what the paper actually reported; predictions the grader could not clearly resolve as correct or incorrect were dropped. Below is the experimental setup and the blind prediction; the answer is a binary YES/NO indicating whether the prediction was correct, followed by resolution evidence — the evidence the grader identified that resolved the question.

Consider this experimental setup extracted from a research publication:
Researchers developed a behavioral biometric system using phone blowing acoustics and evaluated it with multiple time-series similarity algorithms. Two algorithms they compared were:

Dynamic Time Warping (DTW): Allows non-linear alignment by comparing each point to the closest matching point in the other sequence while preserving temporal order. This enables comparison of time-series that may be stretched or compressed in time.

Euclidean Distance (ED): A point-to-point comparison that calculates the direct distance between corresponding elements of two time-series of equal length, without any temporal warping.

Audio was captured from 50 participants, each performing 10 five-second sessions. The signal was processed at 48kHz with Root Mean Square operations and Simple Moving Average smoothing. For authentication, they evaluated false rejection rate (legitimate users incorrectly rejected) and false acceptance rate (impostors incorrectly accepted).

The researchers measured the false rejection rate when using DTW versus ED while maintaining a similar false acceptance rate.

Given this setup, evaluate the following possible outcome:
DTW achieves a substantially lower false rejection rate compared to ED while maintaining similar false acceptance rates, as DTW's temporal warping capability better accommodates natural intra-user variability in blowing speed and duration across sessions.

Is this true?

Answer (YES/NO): YES